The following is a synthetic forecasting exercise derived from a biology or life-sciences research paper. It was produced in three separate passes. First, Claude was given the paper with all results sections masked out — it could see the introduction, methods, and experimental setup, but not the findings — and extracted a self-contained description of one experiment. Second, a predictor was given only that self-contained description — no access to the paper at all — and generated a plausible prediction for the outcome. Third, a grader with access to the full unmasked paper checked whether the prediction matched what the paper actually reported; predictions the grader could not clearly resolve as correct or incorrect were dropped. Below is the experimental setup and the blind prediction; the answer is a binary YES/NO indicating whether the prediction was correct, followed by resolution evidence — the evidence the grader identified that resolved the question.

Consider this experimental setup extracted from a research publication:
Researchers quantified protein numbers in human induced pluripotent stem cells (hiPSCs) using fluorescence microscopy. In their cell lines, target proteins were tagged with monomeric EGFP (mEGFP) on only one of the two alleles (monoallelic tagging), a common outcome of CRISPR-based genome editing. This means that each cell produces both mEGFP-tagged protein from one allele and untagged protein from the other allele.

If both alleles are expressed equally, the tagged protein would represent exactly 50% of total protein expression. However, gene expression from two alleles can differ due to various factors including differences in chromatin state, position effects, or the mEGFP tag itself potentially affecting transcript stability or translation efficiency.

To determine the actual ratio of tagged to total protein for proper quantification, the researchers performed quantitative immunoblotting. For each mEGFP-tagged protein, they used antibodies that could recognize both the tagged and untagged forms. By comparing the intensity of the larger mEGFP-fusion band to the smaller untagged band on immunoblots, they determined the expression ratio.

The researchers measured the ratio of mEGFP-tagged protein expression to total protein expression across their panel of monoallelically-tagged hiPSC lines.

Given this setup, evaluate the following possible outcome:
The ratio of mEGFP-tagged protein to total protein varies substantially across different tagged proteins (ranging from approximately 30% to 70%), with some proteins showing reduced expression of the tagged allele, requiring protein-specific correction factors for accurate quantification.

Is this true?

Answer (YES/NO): NO